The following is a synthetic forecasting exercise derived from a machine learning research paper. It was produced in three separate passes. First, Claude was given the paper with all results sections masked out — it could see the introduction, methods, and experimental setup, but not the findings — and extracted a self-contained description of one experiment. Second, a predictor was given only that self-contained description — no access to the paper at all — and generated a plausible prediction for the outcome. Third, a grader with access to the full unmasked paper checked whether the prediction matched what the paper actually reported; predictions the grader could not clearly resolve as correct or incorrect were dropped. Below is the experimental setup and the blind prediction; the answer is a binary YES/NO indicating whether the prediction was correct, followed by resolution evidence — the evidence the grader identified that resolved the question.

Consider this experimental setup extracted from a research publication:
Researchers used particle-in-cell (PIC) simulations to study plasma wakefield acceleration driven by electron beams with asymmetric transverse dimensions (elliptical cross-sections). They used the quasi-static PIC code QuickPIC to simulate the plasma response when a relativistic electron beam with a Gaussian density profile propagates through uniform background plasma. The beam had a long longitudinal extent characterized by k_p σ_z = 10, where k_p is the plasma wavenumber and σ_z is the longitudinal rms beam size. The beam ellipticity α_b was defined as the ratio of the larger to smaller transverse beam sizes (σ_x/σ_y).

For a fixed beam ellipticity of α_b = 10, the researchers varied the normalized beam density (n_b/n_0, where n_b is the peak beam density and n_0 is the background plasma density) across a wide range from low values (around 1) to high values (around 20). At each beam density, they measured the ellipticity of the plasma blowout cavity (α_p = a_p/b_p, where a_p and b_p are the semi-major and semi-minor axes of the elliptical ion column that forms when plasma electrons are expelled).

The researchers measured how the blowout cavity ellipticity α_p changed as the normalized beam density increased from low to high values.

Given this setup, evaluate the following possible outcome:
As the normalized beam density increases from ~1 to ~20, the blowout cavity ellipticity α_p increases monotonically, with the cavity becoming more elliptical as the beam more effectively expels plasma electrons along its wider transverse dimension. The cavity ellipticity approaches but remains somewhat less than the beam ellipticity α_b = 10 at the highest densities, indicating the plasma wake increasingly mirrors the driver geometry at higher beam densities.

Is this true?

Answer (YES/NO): NO